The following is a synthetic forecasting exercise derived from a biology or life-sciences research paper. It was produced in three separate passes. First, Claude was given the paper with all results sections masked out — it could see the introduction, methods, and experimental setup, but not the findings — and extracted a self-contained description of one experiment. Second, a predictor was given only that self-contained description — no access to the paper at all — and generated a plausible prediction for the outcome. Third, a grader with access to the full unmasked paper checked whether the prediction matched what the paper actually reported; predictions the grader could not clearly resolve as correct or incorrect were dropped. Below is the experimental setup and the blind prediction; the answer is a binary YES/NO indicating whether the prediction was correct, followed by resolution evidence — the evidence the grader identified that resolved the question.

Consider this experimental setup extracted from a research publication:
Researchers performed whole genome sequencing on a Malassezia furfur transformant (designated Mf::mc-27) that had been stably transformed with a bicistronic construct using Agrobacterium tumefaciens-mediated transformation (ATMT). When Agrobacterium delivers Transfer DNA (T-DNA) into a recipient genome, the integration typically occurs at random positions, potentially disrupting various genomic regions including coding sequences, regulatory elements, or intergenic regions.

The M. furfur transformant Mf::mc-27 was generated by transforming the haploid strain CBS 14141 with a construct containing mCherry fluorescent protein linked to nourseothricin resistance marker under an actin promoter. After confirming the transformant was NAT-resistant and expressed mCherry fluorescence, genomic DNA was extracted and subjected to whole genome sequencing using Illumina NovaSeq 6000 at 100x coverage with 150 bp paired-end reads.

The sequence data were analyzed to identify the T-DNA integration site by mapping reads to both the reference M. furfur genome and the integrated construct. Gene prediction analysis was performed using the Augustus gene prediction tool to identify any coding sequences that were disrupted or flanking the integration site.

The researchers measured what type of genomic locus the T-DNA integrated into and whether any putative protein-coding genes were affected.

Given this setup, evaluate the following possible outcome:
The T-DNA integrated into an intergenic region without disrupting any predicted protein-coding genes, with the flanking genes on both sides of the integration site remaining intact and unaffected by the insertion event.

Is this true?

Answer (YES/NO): YES